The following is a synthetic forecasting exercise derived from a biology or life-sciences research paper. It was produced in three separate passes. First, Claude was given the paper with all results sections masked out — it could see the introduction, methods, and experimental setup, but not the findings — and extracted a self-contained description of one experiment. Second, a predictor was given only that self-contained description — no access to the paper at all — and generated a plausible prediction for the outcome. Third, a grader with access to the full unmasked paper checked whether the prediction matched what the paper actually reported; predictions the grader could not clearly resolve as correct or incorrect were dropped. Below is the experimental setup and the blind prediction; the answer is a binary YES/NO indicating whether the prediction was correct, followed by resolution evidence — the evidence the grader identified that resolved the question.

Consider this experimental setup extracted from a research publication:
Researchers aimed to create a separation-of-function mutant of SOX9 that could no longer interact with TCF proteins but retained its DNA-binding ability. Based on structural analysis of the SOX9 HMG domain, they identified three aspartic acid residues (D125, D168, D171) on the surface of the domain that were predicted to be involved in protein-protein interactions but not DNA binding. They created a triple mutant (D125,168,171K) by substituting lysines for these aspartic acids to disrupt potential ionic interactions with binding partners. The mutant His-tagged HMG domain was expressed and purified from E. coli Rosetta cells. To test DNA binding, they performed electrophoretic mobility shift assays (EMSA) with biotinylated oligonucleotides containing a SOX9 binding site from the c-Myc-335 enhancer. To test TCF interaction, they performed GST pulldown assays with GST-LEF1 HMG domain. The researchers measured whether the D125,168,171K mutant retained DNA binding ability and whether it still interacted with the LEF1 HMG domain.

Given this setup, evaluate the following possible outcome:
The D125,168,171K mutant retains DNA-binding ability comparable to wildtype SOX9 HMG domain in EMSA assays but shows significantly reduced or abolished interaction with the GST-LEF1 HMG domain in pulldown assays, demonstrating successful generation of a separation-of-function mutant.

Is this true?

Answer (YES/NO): YES